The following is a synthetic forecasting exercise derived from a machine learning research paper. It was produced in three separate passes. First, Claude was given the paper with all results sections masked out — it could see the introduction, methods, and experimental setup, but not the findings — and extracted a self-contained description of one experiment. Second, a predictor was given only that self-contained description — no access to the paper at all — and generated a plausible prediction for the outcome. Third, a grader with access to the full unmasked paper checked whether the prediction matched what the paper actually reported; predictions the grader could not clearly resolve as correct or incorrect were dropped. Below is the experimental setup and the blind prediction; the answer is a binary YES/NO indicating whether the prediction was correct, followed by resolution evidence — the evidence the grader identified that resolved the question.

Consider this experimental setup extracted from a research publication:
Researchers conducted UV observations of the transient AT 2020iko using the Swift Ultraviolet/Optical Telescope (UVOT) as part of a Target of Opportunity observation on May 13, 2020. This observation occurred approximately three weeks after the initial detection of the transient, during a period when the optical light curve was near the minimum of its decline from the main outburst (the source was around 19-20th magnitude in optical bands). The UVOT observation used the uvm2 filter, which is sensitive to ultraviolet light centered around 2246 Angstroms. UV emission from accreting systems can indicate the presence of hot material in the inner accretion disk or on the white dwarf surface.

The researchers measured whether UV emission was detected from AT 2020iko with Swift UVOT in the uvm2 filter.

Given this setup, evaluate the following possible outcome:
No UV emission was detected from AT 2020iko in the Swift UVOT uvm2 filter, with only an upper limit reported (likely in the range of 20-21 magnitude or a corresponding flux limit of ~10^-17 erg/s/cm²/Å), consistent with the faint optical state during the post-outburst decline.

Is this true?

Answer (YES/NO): NO